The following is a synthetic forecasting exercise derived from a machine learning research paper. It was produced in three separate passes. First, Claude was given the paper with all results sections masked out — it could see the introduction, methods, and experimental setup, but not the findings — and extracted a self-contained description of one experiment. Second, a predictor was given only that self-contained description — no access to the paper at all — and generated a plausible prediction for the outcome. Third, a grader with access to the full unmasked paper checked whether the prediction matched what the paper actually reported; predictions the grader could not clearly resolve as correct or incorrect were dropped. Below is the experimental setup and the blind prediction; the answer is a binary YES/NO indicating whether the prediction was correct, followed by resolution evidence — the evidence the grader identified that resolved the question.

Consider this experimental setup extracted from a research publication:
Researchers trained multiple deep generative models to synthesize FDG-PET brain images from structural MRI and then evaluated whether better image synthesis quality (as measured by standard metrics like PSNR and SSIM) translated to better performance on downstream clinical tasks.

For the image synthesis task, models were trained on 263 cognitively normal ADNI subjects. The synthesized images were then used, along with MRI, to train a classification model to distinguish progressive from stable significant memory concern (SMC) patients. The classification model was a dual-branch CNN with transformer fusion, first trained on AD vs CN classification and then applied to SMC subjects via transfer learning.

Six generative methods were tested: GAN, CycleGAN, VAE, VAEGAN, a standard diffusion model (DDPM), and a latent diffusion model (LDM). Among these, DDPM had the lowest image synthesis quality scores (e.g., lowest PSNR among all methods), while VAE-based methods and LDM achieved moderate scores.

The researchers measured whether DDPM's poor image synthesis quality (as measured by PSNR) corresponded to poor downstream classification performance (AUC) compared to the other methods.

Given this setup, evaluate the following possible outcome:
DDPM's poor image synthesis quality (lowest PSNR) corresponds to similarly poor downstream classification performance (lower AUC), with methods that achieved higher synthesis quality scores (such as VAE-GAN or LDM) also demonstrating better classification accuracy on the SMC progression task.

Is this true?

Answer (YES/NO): YES